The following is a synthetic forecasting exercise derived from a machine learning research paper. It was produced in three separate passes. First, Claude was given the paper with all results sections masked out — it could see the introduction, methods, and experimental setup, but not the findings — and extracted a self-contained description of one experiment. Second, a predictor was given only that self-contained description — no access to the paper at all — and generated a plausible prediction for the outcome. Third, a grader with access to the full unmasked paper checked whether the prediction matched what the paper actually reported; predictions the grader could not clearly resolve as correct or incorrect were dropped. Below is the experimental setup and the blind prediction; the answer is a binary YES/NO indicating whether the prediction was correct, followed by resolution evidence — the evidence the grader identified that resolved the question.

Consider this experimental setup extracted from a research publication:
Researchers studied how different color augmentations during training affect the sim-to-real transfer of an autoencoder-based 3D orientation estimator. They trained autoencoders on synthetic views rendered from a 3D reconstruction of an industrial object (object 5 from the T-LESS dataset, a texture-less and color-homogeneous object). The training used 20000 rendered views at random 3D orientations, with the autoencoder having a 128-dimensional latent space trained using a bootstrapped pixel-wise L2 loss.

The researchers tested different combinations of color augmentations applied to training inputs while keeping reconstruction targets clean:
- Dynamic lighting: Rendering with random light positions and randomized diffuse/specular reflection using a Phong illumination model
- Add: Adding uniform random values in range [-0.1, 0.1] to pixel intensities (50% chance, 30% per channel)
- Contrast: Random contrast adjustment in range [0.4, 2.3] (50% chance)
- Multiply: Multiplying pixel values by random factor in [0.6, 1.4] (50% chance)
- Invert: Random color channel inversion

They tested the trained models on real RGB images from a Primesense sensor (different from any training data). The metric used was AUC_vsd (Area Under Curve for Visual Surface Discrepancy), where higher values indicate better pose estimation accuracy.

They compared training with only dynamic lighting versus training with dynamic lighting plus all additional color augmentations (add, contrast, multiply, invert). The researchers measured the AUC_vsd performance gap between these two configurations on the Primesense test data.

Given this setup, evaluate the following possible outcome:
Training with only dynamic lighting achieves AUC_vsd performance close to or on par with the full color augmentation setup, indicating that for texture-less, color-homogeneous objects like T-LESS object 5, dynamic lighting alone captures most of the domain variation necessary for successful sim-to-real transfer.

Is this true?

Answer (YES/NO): NO